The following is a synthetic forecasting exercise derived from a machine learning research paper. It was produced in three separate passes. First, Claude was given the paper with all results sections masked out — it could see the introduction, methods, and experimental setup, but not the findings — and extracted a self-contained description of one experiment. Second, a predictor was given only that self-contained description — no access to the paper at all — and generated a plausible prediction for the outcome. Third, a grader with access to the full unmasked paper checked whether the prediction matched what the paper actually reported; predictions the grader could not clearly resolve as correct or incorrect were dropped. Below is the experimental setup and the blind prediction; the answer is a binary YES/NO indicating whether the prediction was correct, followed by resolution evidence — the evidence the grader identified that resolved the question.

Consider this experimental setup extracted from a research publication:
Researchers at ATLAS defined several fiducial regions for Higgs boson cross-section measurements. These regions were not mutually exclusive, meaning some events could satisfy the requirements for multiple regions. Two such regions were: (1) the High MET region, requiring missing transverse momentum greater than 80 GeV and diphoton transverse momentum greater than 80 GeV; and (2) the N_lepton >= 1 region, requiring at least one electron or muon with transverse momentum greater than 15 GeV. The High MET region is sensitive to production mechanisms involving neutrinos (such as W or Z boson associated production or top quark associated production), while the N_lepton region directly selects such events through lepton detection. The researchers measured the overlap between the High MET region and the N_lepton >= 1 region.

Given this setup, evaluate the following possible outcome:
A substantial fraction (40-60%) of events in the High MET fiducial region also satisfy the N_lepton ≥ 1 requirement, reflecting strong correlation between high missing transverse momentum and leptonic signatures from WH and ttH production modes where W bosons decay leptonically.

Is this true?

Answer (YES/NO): YES